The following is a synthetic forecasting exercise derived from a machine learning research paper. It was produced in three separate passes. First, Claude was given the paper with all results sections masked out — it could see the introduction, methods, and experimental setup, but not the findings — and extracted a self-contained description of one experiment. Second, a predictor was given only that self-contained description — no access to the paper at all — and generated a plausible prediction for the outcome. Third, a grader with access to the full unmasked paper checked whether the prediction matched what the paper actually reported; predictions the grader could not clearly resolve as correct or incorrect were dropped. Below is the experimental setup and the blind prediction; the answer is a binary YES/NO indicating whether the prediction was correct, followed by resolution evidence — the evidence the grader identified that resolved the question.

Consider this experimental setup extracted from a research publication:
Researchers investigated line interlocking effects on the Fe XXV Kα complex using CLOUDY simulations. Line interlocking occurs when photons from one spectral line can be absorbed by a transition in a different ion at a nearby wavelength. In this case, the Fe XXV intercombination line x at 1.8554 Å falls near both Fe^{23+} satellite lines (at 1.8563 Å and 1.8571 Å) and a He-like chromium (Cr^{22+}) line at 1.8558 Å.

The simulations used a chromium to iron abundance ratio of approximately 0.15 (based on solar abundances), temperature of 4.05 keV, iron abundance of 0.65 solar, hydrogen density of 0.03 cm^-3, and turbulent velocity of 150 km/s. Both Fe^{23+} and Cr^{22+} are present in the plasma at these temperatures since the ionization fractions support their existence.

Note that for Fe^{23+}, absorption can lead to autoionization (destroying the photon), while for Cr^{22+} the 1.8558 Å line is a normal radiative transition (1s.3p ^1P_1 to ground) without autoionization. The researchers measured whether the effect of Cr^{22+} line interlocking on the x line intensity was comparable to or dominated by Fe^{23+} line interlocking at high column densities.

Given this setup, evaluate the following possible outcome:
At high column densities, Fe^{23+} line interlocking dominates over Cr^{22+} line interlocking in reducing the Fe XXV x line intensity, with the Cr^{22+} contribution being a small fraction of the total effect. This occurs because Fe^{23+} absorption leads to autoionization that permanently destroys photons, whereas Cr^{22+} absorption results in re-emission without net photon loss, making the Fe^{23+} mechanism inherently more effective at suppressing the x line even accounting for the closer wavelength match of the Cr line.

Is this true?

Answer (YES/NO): YES